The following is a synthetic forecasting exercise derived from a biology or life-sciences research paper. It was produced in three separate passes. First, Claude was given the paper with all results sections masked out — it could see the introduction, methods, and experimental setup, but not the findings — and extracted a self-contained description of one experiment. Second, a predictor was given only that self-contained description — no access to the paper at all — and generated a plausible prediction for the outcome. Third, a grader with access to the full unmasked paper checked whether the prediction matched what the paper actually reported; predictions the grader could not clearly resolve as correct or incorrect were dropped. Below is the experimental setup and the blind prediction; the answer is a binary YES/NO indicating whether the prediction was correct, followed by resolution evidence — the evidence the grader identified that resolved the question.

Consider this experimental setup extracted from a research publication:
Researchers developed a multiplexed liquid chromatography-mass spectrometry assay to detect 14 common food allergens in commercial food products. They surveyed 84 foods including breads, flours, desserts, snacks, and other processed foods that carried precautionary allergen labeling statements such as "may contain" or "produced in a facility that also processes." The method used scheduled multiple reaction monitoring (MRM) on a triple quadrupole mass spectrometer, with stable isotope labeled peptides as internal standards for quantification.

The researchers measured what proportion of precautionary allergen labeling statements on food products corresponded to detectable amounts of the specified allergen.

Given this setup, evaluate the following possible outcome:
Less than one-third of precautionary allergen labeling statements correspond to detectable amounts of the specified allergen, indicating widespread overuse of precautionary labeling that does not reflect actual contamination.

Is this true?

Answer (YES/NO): YES